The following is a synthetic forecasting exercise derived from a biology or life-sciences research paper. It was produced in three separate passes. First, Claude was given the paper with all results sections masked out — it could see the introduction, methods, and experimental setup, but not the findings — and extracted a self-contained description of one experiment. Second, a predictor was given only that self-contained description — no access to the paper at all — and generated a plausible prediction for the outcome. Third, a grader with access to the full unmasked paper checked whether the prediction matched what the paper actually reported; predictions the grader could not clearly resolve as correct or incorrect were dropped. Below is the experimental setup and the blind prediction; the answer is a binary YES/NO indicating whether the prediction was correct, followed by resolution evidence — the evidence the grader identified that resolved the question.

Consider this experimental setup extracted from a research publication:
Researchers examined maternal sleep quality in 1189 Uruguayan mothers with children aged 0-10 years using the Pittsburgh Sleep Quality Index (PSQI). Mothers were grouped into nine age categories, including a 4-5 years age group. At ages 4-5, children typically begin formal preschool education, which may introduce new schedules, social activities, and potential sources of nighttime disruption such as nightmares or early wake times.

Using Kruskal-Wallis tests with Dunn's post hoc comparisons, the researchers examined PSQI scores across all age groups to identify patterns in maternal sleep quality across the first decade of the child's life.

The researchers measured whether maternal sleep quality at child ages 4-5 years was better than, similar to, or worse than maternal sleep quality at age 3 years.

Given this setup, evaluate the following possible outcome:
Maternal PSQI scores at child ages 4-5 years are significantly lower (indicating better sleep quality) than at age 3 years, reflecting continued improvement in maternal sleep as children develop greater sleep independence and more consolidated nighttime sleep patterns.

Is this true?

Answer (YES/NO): NO